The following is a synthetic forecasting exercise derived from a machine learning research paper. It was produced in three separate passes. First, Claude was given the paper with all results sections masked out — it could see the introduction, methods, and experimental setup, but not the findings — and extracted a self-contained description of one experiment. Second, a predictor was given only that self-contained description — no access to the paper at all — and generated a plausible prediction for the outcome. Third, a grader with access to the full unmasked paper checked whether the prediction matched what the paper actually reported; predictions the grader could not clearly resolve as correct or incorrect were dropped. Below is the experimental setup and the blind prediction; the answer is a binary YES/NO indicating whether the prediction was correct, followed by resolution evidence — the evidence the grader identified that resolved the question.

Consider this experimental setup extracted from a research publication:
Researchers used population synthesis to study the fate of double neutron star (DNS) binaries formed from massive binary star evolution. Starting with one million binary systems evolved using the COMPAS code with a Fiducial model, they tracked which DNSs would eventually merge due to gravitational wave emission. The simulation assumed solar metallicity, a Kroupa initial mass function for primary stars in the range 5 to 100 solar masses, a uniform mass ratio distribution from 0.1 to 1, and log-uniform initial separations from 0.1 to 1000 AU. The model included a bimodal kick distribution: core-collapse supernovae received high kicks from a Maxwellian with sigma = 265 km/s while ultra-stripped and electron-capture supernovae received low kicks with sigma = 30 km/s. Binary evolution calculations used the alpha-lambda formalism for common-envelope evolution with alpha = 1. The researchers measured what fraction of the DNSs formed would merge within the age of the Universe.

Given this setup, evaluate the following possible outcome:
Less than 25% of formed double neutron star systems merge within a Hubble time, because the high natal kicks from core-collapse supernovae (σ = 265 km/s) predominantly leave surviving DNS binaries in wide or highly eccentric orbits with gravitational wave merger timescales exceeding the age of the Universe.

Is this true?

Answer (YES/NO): NO